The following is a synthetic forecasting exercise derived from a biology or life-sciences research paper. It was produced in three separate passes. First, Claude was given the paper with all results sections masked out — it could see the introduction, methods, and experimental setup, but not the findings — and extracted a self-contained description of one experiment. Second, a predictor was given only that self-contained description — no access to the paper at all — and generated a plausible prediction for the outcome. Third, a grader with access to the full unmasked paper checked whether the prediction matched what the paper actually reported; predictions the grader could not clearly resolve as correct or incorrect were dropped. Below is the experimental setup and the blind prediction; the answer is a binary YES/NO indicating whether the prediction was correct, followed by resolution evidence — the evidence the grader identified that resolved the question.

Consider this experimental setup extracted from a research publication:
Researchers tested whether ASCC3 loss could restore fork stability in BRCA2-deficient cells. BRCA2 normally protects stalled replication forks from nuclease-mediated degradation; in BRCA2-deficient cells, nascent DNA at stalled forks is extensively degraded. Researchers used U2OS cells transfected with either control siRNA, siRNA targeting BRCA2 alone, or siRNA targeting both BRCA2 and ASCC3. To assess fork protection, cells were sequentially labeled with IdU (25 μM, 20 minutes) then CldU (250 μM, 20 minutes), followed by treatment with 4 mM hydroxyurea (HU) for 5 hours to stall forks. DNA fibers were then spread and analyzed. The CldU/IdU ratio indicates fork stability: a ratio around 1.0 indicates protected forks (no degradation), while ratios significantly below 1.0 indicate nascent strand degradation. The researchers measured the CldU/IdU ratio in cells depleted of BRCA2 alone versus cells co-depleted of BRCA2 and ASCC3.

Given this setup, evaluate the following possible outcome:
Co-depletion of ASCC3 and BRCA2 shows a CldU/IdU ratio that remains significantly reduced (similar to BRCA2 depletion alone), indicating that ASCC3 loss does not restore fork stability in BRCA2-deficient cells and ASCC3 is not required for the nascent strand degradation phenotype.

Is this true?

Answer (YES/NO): NO